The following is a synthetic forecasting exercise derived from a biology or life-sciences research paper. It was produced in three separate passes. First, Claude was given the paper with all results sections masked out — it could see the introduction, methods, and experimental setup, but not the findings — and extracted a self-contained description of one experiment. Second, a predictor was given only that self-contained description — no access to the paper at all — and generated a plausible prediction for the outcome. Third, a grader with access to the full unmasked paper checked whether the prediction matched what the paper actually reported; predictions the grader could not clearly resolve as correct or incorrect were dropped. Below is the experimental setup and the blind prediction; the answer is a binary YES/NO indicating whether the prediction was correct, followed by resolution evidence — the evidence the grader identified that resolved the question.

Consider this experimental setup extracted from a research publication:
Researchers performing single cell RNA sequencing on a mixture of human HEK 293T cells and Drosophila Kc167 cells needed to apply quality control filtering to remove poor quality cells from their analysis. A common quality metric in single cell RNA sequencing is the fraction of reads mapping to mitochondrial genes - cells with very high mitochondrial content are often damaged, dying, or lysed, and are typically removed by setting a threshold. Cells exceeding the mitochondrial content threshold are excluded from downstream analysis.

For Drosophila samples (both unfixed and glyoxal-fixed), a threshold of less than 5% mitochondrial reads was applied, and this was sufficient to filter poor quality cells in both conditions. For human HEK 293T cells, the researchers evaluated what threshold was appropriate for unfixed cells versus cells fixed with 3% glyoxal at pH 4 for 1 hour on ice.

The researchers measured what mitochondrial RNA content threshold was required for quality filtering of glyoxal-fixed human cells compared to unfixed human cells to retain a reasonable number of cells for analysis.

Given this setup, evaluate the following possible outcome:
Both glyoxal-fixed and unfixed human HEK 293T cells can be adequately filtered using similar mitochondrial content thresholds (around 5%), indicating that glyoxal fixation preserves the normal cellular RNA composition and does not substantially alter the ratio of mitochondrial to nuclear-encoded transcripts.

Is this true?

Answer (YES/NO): NO